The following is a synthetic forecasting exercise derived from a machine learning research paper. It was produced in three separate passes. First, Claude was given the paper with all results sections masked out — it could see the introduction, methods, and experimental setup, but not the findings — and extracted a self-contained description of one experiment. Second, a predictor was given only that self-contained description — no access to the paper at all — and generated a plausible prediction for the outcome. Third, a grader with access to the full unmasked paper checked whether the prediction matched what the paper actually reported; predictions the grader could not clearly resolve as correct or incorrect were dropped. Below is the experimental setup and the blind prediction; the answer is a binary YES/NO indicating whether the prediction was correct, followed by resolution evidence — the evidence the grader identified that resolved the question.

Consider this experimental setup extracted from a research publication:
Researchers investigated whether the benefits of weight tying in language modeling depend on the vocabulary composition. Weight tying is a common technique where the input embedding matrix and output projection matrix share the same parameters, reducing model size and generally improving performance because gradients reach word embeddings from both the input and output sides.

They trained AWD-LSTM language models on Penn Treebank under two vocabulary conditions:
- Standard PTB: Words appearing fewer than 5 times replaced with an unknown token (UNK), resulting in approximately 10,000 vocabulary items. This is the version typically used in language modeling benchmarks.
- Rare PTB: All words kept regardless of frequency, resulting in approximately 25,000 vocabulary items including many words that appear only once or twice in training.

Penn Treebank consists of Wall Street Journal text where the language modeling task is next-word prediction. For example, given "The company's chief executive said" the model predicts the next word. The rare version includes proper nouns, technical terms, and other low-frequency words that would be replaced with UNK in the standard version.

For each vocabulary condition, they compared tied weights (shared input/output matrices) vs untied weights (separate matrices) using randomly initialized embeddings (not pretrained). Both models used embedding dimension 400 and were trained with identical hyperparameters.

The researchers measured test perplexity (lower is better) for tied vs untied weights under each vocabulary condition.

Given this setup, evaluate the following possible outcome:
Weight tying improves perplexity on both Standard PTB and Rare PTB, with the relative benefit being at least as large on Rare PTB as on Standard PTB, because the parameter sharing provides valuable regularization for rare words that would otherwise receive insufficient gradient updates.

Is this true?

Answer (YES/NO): YES